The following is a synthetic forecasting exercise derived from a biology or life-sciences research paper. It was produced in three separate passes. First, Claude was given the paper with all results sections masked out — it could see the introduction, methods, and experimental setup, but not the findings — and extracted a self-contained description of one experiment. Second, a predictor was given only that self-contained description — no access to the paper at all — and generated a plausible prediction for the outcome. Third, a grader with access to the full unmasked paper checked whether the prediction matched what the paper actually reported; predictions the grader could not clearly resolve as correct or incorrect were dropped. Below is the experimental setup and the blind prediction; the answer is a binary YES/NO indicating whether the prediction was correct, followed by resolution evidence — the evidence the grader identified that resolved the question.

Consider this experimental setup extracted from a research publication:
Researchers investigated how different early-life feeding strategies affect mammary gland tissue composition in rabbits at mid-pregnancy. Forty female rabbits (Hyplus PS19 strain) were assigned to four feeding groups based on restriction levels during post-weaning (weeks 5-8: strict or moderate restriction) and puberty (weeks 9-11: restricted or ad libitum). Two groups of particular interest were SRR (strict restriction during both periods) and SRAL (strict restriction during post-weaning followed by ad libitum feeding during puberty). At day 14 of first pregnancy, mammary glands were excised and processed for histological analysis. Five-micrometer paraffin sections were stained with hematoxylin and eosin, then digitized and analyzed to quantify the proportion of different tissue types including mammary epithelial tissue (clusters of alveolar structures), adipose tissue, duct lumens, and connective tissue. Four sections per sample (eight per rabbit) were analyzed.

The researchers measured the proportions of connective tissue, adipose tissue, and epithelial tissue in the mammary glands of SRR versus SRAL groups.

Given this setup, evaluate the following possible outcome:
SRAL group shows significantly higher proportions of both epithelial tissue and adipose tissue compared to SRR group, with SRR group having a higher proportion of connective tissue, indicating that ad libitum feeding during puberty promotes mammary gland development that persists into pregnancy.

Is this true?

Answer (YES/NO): NO